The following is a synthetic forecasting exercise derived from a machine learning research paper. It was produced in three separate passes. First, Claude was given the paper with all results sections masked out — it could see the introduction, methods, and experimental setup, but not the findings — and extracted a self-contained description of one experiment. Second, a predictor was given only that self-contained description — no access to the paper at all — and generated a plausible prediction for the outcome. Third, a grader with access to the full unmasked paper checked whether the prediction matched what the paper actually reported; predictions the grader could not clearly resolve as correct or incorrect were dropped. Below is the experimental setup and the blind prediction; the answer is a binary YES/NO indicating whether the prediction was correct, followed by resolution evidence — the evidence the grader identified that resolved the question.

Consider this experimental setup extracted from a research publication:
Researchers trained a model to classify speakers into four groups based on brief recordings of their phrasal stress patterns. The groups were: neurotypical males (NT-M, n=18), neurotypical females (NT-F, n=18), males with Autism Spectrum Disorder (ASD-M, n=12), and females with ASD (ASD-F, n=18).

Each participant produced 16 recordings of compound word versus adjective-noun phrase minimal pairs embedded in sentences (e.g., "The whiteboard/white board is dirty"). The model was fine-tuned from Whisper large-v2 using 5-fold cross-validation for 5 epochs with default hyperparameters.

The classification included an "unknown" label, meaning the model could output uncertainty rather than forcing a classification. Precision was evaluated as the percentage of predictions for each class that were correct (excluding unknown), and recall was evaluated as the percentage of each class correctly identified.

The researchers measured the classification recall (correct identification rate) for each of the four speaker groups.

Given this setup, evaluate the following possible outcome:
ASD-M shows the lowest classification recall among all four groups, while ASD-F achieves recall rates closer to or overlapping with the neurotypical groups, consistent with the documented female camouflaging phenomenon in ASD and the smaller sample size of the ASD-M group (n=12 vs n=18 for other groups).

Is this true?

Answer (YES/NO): YES